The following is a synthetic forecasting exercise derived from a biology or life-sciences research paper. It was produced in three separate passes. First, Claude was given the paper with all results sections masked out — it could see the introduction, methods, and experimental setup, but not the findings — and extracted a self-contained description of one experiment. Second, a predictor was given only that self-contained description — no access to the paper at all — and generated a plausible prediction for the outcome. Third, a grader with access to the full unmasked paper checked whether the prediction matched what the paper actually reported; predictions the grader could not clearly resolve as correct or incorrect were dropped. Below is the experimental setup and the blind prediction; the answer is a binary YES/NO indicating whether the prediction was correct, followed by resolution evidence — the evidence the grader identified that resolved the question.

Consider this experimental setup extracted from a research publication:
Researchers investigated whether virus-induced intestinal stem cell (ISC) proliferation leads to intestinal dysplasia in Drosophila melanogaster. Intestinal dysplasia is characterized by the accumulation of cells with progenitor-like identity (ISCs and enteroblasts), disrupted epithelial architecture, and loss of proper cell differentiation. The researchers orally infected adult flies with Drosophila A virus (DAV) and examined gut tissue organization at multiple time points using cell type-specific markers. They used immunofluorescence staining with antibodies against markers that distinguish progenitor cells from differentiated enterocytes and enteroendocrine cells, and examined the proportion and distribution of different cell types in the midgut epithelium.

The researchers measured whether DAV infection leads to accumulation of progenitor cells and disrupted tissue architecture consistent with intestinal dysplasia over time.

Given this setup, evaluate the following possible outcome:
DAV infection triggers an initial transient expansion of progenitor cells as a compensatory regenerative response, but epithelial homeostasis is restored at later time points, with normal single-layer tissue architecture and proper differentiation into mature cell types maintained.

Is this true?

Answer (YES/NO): NO